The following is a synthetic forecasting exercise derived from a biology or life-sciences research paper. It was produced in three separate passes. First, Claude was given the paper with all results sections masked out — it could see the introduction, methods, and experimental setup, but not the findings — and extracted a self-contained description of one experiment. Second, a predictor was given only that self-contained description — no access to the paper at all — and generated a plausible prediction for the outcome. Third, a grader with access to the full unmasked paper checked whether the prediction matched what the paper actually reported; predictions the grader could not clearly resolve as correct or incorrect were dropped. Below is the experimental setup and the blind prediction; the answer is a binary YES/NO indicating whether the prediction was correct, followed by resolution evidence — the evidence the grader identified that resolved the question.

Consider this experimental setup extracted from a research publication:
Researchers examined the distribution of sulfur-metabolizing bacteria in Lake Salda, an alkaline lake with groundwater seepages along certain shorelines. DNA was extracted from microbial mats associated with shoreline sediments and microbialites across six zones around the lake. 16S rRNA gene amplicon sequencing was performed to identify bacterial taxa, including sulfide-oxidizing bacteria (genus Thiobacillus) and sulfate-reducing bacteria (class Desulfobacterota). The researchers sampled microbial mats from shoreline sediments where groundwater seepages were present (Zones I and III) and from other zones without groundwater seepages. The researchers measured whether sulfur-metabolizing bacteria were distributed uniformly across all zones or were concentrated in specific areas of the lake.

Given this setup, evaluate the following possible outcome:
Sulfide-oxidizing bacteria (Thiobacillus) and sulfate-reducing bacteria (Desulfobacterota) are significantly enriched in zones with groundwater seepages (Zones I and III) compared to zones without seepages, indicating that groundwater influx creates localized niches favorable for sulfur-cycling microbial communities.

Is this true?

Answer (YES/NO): YES